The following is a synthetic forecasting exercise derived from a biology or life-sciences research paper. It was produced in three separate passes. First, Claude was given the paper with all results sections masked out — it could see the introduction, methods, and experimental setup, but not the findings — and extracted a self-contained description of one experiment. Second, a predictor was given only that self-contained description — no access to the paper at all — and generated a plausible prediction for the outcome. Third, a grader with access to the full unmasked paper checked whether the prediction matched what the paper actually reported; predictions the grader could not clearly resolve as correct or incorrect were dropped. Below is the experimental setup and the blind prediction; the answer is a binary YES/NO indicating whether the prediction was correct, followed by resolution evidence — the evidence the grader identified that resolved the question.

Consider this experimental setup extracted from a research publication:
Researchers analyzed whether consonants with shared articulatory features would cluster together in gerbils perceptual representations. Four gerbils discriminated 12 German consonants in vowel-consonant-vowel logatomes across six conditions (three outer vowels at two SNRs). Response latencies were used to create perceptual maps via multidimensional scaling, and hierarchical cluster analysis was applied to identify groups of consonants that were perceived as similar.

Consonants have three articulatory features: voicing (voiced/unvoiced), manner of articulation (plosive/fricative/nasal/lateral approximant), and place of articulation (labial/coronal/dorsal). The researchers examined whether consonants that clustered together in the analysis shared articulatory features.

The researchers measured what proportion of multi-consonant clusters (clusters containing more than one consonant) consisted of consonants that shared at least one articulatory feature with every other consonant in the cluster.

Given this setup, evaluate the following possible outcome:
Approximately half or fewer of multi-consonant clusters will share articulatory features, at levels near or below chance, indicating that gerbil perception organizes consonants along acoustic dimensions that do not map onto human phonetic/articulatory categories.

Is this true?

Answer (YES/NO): NO